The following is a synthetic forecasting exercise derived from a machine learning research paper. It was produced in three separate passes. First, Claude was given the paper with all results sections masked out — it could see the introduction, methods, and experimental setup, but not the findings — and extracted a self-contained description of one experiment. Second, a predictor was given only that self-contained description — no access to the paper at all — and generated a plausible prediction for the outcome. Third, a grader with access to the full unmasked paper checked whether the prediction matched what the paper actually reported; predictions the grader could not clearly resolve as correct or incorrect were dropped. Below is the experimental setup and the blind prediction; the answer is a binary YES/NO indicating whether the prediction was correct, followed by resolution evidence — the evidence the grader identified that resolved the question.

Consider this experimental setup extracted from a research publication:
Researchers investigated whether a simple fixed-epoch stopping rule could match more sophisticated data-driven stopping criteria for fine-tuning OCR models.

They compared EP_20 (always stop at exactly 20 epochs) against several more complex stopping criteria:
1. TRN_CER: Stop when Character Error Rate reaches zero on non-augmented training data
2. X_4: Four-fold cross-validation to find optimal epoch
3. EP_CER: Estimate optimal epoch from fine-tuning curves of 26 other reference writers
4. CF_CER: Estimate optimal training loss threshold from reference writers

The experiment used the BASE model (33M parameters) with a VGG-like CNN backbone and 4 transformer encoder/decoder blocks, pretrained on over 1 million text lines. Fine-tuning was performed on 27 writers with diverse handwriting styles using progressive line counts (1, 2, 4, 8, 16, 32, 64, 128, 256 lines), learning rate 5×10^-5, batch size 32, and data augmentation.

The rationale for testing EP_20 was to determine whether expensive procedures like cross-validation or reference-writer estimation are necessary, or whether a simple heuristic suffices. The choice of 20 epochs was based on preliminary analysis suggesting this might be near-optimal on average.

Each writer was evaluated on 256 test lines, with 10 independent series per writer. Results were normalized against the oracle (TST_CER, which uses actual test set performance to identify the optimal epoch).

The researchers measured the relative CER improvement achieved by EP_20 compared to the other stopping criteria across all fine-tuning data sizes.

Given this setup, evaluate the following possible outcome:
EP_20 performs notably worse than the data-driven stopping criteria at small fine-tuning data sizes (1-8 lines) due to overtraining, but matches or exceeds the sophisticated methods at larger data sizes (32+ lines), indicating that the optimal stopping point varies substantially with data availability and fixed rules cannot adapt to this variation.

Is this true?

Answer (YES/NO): NO